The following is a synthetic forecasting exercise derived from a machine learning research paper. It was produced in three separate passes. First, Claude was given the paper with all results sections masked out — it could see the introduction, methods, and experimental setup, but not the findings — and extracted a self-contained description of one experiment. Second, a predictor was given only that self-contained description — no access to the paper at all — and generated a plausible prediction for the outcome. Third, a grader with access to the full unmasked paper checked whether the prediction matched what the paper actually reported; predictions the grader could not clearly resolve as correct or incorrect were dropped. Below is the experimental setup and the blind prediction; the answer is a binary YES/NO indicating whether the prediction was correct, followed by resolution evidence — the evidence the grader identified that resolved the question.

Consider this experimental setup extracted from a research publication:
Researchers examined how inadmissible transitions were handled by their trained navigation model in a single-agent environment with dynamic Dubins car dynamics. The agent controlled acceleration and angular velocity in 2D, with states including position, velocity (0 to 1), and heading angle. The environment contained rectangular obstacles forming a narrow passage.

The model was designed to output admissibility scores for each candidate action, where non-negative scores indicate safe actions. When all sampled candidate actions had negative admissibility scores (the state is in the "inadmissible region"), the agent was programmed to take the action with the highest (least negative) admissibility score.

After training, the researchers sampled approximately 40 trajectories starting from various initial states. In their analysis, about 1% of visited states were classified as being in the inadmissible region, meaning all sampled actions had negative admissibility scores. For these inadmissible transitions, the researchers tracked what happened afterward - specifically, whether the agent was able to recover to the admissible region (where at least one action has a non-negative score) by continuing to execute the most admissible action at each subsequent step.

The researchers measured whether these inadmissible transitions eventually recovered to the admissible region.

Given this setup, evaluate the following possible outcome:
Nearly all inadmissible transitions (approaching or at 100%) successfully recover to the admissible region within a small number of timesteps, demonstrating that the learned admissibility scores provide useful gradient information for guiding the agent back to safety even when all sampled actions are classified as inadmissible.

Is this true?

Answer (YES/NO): YES